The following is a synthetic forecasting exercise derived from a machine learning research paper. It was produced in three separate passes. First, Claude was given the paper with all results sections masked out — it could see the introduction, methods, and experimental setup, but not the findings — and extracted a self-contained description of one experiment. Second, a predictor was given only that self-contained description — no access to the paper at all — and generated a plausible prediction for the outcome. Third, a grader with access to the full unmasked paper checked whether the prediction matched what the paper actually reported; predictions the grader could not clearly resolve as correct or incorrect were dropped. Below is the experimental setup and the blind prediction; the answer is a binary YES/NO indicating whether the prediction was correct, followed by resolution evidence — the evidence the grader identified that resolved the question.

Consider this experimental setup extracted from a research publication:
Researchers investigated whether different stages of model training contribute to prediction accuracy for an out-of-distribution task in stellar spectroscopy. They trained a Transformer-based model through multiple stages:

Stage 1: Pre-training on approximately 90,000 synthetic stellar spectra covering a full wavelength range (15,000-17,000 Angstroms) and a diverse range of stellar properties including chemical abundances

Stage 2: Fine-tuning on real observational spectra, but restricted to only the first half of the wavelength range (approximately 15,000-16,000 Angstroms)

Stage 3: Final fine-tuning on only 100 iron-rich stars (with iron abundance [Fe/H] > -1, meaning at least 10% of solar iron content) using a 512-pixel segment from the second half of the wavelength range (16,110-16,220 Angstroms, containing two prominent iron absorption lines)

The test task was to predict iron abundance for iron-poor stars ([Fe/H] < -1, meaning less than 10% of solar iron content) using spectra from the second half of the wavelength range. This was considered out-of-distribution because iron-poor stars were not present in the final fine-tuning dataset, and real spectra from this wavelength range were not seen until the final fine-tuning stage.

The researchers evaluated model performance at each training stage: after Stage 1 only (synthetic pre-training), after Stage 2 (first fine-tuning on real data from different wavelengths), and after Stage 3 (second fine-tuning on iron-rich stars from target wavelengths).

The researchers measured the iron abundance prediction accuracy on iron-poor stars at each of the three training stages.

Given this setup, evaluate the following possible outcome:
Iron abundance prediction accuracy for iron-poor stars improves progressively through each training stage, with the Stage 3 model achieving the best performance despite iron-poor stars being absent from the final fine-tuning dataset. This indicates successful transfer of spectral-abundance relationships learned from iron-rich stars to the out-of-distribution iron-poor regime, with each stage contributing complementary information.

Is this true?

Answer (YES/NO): YES